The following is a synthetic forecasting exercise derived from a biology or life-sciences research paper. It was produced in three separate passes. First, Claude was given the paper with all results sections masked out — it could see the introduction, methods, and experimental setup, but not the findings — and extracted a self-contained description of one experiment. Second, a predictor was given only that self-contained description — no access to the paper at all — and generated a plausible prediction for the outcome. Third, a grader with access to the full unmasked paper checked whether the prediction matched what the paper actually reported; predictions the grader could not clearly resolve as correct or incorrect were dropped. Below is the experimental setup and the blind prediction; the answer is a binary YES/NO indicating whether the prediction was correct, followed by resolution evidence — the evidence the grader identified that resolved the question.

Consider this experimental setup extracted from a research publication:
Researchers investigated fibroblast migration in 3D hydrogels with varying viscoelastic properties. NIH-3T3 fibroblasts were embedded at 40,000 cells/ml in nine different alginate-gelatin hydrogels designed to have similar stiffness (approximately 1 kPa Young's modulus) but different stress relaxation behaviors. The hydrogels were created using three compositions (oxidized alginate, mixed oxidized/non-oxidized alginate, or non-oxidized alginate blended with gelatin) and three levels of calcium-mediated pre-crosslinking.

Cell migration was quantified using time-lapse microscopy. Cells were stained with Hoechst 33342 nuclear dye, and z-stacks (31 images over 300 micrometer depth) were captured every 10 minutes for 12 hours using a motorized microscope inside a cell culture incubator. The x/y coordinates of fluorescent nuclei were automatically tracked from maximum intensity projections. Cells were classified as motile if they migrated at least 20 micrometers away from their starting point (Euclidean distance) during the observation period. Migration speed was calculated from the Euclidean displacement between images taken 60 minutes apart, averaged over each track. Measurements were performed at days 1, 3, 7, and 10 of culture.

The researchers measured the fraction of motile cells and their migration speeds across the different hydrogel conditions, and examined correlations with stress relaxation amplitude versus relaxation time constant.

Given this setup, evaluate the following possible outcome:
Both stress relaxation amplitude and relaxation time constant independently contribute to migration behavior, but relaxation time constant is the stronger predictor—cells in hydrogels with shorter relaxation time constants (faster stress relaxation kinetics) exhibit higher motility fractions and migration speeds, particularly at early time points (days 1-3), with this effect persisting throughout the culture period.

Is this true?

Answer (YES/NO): NO